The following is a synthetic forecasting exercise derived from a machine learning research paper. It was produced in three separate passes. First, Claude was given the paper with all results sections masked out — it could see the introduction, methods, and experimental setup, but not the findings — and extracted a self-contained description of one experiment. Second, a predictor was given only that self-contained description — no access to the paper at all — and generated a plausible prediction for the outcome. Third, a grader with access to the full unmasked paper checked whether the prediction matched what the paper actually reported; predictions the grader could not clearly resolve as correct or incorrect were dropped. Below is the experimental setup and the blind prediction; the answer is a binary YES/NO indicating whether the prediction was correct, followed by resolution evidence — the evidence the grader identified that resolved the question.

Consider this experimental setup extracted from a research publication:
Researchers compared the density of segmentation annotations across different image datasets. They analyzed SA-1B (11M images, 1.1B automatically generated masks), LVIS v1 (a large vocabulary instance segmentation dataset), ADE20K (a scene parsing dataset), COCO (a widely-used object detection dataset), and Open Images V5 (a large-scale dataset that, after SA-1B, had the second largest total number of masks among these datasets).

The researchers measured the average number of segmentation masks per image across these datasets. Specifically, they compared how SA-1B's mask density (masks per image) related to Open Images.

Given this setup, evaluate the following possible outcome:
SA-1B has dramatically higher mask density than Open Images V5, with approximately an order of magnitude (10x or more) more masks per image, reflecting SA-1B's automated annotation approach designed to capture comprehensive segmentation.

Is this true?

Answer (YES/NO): YES